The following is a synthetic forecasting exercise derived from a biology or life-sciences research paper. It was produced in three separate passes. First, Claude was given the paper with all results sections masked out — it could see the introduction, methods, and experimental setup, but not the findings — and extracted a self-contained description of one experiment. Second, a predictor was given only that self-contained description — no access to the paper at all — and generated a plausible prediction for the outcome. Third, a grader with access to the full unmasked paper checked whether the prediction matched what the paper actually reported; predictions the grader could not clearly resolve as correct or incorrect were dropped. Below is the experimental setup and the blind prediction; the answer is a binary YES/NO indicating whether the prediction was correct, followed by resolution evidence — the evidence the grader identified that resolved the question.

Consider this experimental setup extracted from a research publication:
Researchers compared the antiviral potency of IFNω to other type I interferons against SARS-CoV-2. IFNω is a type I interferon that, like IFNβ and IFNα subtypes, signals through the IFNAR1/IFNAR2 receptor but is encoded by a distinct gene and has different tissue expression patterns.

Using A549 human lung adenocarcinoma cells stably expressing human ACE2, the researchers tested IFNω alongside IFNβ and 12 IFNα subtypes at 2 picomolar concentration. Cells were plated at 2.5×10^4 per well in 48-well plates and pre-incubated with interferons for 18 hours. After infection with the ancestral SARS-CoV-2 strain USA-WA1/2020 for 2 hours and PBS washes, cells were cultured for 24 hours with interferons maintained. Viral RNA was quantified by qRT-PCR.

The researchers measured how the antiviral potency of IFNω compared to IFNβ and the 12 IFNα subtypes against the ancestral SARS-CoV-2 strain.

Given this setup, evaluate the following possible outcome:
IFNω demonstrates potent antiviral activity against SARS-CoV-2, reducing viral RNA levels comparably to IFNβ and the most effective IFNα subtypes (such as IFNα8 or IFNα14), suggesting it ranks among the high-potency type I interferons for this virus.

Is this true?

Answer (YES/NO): YES